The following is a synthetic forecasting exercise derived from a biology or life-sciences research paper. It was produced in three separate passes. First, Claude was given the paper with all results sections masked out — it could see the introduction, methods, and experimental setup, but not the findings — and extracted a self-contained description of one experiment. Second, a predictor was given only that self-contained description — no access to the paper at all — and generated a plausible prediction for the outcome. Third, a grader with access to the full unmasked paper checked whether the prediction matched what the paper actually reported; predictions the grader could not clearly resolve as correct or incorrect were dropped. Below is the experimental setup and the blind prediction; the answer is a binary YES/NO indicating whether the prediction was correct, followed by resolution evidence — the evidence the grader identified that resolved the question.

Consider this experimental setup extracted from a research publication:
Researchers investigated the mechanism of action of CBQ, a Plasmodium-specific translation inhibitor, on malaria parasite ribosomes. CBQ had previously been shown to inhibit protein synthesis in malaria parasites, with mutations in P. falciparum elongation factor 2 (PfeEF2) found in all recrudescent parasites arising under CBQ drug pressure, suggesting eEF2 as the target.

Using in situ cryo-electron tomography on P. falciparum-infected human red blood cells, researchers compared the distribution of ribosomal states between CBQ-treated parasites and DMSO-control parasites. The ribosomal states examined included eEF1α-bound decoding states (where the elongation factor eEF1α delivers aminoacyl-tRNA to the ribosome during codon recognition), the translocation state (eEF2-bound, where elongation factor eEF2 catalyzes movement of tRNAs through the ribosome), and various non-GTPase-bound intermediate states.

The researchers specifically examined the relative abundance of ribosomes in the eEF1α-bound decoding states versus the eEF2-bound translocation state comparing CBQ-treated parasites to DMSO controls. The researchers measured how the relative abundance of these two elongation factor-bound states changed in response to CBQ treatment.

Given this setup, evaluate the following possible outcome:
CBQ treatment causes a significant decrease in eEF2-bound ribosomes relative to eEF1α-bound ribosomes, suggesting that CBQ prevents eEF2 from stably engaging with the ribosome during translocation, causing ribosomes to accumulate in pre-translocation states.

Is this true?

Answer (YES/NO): NO